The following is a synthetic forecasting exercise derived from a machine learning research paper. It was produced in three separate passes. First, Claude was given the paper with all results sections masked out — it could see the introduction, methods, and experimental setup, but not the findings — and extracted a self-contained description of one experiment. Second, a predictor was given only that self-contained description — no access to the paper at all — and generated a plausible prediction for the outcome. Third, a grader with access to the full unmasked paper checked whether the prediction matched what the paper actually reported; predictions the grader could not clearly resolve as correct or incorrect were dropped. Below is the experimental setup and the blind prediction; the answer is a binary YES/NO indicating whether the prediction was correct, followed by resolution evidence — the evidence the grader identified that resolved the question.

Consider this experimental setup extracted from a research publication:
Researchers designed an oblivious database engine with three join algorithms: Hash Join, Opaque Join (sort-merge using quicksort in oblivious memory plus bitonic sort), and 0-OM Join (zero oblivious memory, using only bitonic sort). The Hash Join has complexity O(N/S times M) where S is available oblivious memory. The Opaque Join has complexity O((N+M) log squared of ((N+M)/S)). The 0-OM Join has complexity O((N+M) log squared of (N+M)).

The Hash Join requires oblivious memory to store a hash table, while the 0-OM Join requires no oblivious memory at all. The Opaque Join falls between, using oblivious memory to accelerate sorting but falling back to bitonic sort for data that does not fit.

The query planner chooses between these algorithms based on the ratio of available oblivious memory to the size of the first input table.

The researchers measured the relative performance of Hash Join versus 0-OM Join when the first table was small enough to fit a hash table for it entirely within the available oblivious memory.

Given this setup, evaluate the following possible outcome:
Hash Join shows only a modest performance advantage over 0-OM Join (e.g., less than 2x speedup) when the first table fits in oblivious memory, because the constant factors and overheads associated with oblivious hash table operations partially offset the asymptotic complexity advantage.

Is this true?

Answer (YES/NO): NO